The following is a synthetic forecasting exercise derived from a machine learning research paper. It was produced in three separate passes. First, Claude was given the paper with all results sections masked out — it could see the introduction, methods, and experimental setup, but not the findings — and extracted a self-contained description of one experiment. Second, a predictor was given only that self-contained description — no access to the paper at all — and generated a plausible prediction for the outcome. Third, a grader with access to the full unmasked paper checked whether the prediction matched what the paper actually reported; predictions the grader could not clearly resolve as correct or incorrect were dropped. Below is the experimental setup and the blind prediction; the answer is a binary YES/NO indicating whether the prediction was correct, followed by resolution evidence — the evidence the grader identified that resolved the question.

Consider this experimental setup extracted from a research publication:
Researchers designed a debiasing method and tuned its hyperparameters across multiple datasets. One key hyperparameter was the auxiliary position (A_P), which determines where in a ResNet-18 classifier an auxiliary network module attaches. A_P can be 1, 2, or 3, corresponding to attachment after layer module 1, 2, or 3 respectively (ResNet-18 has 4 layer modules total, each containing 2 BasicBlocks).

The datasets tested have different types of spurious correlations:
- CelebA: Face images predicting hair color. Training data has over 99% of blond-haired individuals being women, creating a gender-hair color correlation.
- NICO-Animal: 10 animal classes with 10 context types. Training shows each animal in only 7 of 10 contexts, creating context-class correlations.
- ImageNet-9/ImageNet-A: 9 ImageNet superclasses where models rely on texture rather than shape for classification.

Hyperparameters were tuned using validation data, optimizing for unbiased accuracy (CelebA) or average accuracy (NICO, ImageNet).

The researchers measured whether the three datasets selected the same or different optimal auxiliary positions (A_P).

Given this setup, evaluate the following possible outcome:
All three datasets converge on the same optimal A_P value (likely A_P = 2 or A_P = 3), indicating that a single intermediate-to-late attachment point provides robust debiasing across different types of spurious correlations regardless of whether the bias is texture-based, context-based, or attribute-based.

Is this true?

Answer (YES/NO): NO